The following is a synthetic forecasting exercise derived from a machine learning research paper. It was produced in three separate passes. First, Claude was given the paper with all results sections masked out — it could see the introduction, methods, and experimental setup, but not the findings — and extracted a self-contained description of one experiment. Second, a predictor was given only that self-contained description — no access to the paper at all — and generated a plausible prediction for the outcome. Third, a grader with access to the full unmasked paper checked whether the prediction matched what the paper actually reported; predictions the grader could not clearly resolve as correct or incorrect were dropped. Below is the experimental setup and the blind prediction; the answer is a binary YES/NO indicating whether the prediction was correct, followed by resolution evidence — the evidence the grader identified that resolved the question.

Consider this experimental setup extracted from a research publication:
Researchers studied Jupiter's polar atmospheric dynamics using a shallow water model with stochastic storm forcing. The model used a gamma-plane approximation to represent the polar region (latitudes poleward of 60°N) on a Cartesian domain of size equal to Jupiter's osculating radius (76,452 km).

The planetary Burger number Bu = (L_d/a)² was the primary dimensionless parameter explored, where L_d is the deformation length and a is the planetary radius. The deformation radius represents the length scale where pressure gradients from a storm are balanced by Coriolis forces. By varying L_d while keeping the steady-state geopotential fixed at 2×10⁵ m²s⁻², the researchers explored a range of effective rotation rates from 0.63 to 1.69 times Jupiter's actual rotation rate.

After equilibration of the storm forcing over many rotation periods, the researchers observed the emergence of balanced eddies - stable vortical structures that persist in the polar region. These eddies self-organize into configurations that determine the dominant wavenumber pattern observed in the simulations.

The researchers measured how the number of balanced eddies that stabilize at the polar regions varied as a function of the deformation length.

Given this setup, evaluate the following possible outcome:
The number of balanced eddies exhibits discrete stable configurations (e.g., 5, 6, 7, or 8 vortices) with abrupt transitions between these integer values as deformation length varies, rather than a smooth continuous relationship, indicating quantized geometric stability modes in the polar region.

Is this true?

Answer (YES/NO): NO